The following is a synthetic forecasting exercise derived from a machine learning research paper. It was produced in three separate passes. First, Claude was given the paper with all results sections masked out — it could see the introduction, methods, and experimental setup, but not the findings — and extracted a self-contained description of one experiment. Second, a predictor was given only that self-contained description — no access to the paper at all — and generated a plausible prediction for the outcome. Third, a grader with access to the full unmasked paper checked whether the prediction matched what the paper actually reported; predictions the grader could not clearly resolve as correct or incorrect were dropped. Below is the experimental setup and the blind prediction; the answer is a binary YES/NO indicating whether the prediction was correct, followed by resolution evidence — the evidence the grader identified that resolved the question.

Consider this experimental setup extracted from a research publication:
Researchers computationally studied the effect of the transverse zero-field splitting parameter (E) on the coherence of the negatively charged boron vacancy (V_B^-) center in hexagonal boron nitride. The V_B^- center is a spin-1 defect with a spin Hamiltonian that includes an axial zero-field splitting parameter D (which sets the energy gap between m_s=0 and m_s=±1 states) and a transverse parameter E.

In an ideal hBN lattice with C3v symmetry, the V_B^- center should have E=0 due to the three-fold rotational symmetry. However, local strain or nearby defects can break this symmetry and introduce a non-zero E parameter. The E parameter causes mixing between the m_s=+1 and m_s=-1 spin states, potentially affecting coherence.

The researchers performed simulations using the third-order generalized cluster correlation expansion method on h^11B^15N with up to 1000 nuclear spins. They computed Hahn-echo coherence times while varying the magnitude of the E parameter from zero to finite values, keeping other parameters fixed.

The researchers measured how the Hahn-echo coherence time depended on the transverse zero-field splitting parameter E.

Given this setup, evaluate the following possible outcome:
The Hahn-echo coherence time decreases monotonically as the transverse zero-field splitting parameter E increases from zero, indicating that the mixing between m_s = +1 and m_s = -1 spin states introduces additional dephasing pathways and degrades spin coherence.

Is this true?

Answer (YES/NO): NO